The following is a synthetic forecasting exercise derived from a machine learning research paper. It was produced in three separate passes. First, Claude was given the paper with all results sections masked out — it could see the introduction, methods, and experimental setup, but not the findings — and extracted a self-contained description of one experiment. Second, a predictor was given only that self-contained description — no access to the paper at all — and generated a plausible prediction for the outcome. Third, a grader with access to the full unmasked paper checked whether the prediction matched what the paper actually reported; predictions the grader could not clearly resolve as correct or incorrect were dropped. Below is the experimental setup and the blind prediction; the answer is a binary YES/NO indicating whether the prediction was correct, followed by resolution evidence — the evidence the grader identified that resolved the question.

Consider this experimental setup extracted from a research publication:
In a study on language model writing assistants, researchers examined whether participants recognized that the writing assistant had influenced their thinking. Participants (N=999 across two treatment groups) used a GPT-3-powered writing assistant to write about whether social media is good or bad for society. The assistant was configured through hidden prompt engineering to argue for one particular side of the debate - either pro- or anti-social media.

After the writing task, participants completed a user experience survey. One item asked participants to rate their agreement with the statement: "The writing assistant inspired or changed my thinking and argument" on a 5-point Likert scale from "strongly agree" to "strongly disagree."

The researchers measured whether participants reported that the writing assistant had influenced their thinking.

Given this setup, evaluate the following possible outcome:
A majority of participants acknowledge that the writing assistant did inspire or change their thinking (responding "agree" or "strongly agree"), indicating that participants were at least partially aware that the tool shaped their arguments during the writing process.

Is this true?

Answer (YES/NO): NO